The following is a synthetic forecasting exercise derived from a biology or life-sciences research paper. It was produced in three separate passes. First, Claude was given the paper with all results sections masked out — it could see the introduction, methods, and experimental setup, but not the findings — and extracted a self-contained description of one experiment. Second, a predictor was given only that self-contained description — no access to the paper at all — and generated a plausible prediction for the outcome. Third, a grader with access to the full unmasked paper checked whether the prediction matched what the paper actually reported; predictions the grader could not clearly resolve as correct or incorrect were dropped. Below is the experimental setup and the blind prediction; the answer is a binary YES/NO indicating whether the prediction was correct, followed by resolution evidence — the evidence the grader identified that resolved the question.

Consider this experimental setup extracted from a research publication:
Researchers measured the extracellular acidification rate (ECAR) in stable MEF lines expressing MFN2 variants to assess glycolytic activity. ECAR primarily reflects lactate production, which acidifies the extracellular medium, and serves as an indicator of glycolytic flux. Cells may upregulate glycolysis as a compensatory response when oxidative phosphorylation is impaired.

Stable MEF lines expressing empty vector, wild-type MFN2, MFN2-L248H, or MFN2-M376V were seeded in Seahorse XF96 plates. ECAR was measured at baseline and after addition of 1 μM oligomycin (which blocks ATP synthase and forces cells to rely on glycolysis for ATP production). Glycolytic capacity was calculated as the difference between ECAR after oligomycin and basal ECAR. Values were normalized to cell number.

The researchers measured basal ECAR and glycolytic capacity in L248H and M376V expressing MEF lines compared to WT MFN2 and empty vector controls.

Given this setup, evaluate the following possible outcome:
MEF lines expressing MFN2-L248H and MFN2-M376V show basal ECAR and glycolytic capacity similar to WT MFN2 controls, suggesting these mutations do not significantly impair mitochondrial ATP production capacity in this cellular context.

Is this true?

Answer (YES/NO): NO